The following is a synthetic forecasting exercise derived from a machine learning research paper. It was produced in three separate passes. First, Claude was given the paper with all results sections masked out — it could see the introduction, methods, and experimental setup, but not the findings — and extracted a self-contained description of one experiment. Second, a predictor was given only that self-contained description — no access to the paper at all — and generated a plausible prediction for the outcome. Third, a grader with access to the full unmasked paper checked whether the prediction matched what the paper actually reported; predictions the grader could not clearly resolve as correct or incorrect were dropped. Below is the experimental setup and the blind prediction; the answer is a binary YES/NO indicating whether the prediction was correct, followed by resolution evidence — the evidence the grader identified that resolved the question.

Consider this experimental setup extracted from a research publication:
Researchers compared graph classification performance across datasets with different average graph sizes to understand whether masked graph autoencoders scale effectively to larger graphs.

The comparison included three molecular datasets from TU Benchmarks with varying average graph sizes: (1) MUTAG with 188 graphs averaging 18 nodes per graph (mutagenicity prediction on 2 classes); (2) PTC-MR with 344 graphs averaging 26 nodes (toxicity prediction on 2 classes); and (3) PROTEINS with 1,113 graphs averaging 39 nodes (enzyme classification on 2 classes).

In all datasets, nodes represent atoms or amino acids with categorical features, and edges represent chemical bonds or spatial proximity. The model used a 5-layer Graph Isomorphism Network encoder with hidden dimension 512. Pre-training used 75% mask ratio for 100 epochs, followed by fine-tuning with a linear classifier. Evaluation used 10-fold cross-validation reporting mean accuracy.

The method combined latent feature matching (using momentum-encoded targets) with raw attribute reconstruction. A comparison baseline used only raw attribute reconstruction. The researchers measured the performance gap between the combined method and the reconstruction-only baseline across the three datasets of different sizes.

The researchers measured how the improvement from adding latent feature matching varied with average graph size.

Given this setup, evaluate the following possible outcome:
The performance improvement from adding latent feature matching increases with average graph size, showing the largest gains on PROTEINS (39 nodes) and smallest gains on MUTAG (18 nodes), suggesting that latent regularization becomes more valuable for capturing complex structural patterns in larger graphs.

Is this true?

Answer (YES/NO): NO